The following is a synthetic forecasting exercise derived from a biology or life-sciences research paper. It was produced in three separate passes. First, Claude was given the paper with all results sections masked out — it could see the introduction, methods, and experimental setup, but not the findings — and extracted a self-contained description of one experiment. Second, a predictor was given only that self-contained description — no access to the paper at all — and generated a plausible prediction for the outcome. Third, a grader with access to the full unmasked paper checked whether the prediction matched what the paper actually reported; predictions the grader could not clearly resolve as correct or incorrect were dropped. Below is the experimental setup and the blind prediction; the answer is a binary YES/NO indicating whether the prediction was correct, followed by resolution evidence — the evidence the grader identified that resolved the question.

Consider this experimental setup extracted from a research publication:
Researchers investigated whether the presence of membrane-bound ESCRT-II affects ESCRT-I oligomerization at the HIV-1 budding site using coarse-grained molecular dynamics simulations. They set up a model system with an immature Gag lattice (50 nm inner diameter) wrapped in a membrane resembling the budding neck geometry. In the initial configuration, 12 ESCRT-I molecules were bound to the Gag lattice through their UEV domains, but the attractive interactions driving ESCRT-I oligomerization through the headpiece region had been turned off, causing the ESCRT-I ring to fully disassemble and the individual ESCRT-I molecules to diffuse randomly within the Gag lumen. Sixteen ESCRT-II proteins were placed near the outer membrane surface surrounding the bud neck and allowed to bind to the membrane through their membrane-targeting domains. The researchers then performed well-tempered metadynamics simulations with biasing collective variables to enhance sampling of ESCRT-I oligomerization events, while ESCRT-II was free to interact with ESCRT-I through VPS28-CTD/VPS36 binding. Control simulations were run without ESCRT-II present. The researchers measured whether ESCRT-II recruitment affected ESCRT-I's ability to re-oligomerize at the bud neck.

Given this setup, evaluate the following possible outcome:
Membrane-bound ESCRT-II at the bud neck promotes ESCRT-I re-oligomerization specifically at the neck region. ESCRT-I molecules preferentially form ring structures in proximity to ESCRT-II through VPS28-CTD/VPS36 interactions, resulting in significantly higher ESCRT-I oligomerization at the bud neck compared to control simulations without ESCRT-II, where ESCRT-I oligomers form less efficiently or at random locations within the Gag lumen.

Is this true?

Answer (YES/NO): NO